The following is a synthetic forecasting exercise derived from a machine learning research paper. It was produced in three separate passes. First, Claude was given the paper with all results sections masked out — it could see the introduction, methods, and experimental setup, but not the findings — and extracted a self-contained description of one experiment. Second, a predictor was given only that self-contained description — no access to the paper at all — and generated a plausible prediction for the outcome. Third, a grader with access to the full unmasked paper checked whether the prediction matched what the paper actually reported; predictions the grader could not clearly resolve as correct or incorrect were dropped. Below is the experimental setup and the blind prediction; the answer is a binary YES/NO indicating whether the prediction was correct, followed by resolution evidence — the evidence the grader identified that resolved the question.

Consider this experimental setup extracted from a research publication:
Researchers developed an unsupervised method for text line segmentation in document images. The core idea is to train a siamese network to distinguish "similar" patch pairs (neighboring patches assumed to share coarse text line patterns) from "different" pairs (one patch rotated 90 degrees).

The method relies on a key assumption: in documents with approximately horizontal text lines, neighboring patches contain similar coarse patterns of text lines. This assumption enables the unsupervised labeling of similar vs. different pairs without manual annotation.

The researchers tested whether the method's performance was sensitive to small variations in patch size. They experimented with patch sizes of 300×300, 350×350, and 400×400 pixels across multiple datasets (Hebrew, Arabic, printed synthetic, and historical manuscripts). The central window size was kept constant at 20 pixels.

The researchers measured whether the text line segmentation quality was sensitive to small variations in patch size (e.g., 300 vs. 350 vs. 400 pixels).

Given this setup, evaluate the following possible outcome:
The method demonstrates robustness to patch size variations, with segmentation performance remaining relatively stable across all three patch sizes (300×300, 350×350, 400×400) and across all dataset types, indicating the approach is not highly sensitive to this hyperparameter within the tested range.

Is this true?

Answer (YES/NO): YES